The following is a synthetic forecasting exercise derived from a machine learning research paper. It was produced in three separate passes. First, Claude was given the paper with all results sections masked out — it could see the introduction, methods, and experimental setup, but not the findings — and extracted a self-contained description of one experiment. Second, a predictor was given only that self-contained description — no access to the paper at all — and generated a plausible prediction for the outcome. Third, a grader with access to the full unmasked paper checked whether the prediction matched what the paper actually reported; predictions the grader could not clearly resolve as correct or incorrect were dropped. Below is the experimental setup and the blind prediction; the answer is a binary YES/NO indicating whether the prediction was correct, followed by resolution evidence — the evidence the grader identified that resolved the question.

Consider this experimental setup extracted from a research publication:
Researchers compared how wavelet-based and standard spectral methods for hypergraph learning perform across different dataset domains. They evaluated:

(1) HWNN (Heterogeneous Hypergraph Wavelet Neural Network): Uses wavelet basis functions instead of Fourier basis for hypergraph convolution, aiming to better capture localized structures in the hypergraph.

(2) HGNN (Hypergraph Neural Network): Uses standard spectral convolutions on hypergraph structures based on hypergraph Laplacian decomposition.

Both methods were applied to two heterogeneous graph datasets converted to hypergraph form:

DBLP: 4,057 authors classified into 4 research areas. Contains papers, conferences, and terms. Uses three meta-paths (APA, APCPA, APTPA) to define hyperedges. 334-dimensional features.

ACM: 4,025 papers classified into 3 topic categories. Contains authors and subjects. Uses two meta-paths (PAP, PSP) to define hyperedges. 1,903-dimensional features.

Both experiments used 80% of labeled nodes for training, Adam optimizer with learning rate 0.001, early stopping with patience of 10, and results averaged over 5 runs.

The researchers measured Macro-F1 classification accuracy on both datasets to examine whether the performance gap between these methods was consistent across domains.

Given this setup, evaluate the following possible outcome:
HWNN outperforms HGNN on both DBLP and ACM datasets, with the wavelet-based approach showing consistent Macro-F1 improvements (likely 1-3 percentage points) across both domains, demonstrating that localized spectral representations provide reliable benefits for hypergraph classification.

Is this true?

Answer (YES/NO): NO